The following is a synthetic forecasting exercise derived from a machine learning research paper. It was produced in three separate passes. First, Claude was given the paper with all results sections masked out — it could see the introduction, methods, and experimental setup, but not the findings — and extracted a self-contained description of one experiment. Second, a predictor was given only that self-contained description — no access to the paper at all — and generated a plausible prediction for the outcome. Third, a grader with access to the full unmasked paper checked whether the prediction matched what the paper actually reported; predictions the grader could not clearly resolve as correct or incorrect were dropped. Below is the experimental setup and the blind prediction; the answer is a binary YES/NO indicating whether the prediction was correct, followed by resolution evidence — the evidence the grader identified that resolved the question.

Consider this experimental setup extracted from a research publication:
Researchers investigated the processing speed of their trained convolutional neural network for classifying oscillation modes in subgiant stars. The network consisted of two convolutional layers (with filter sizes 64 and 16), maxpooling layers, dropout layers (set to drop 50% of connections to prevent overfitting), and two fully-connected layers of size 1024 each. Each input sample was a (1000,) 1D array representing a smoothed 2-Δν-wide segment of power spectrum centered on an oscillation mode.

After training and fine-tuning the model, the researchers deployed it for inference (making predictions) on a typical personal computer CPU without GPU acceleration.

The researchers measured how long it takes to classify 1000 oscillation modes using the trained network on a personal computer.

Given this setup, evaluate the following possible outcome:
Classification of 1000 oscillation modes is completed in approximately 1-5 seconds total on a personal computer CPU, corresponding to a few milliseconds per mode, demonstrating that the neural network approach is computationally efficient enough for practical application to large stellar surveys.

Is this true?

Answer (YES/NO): NO